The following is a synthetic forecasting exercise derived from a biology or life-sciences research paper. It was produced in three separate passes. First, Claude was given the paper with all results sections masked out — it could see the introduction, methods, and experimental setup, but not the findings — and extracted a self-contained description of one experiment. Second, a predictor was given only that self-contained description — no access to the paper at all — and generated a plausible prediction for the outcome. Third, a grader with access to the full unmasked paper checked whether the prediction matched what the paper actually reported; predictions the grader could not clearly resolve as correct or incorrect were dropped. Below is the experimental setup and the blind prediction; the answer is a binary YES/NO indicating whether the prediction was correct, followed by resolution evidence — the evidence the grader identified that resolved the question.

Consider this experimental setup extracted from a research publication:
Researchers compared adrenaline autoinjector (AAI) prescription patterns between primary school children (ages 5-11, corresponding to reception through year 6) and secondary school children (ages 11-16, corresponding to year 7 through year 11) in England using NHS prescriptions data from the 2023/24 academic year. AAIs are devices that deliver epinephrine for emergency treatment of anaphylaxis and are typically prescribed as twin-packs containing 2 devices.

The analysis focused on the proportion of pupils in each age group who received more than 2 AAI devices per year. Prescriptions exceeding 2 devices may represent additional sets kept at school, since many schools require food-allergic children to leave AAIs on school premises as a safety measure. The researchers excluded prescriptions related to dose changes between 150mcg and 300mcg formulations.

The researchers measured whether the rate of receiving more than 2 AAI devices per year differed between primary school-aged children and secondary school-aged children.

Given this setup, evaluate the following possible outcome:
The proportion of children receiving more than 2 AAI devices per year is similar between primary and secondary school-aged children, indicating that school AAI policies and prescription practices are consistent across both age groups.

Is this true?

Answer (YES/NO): NO